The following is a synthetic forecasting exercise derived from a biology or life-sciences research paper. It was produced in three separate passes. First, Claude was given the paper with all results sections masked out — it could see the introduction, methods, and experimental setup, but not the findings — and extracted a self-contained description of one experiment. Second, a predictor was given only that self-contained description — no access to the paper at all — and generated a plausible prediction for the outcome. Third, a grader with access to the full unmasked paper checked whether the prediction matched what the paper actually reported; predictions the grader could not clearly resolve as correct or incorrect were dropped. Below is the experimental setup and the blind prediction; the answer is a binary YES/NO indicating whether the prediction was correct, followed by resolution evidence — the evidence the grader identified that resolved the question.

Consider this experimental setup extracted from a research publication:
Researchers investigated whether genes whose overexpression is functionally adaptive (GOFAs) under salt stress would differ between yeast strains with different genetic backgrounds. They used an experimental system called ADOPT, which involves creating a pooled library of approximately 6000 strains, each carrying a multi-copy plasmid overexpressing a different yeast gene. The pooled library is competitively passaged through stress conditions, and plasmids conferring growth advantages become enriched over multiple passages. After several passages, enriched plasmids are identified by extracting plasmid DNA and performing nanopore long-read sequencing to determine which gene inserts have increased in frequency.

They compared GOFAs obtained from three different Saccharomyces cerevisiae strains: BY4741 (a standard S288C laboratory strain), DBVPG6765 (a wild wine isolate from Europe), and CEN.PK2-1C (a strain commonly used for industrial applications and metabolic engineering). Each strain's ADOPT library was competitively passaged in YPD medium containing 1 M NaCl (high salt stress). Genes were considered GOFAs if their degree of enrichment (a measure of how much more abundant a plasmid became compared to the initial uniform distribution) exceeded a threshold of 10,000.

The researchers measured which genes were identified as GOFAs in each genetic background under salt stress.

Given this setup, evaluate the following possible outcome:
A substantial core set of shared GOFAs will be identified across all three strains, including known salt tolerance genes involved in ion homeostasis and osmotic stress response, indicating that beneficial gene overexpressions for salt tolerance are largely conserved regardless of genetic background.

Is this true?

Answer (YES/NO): NO